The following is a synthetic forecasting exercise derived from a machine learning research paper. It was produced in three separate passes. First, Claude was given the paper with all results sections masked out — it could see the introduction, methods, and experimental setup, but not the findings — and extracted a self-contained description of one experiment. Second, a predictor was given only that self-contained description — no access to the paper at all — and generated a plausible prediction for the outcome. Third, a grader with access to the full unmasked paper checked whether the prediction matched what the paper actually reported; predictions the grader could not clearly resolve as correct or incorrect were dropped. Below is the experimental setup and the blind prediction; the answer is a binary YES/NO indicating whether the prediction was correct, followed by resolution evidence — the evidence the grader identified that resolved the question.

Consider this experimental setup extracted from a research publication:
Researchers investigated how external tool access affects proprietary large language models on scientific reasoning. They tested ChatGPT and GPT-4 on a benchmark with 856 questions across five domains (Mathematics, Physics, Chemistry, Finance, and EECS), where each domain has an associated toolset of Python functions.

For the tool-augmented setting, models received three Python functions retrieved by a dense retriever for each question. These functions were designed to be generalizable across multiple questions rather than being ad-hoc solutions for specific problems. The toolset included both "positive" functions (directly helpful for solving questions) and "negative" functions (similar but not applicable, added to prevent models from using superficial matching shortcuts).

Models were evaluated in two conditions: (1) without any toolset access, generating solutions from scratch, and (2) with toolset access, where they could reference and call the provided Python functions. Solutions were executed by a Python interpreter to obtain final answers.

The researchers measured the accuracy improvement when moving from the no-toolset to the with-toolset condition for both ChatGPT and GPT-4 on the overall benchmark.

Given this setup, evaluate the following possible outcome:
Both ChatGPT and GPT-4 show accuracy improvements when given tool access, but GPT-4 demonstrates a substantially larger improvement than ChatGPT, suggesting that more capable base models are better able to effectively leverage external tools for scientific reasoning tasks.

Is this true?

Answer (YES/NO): YES